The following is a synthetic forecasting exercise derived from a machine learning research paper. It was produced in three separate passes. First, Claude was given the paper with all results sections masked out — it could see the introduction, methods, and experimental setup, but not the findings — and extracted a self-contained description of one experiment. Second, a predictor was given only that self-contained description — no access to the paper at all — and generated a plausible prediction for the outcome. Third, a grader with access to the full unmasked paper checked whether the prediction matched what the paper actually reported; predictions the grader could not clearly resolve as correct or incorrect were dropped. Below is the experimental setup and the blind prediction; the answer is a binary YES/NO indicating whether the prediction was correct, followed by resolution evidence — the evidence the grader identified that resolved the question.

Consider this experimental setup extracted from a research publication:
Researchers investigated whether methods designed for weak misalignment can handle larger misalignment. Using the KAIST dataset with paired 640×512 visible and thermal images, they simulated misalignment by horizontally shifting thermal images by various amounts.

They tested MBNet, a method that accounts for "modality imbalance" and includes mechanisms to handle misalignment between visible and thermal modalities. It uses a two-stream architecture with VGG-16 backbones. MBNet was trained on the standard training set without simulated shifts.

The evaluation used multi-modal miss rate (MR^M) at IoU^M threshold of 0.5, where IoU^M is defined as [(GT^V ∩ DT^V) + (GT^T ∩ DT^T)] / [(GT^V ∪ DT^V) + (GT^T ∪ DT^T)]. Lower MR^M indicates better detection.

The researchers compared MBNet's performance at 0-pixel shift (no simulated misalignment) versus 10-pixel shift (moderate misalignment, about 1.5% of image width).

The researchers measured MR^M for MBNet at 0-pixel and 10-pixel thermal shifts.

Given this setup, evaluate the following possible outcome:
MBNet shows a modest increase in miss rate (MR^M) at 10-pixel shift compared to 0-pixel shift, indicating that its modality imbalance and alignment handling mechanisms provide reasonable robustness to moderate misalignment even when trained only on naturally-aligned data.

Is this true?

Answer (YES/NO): NO